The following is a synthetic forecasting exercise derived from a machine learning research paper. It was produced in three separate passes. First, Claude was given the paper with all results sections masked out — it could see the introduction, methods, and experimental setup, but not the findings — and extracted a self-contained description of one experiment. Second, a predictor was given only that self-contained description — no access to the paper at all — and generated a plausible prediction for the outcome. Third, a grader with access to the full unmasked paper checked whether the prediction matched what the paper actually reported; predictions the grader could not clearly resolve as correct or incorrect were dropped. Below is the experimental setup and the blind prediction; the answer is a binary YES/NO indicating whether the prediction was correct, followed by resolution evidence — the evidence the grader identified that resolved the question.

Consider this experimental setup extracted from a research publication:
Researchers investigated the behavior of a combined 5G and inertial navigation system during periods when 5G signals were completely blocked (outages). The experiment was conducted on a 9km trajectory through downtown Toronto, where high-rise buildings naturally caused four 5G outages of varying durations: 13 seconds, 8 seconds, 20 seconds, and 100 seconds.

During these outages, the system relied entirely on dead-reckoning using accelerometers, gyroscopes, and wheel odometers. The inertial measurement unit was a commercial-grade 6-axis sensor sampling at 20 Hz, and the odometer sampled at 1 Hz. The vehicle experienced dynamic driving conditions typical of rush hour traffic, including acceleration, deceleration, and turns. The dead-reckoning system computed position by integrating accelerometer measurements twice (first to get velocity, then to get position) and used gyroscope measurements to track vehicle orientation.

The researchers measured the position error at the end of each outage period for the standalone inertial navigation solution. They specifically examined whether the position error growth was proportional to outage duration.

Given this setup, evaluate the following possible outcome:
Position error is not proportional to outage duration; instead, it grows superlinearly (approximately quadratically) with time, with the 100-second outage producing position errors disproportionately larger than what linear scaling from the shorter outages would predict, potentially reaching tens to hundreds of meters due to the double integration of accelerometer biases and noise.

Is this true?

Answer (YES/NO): NO